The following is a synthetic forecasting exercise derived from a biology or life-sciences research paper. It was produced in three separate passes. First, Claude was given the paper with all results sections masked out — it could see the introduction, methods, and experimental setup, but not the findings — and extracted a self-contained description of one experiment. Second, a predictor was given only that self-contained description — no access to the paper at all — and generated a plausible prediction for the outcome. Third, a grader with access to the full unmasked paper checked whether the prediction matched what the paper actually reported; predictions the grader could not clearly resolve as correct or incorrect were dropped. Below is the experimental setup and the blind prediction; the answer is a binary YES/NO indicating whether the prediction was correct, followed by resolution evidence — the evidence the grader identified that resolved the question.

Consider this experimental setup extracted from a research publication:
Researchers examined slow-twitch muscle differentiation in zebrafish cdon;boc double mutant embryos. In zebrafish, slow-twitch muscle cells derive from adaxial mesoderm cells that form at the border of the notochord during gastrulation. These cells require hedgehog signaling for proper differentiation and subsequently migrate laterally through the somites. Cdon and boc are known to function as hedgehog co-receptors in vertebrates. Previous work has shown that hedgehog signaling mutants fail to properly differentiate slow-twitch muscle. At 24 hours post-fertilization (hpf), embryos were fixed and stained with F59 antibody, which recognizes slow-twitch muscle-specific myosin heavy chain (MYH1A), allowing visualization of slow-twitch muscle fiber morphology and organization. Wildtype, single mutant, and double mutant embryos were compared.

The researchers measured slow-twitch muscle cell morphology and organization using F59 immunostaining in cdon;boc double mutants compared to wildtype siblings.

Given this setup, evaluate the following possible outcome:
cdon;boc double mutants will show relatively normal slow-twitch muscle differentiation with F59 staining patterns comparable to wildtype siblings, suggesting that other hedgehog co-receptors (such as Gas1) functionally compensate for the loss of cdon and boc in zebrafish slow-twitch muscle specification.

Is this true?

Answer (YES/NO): NO